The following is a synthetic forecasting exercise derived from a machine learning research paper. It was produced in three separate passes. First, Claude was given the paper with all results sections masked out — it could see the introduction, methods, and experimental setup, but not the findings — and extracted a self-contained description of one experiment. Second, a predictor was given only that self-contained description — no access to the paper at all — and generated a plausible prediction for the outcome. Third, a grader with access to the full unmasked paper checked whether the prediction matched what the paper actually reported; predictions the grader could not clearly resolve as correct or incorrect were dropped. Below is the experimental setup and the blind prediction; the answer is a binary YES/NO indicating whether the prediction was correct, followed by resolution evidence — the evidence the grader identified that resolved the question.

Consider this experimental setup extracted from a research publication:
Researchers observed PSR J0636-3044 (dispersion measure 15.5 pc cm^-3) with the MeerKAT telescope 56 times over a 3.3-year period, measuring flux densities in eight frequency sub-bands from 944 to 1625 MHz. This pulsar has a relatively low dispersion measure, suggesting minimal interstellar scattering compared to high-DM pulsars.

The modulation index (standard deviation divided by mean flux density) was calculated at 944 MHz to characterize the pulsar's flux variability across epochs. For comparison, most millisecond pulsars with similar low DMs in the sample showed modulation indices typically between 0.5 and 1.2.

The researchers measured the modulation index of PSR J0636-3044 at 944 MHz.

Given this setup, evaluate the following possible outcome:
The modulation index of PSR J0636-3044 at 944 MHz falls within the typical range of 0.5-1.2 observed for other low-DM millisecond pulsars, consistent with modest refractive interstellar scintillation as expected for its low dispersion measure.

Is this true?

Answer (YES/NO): NO